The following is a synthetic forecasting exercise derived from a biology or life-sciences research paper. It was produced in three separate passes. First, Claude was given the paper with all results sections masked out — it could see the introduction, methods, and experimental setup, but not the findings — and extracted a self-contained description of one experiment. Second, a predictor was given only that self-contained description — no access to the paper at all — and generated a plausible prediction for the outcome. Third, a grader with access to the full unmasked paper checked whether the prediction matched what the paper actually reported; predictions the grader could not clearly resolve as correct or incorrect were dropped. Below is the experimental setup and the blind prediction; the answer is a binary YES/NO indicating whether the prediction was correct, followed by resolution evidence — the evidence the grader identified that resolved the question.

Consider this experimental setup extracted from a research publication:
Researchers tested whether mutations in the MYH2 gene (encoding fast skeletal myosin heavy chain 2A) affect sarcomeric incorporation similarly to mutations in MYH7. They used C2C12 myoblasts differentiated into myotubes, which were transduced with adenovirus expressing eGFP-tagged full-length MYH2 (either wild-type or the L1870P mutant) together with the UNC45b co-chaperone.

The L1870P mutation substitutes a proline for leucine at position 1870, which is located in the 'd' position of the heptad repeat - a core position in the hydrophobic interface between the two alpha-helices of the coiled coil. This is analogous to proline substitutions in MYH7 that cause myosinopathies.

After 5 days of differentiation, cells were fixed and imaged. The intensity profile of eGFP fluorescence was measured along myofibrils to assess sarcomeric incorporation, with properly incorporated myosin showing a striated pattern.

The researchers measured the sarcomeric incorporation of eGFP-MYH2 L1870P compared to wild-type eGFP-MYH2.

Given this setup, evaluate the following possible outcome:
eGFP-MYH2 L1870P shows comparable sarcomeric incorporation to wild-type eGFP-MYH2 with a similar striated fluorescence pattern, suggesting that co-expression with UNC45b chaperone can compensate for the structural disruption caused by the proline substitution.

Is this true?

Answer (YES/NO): NO